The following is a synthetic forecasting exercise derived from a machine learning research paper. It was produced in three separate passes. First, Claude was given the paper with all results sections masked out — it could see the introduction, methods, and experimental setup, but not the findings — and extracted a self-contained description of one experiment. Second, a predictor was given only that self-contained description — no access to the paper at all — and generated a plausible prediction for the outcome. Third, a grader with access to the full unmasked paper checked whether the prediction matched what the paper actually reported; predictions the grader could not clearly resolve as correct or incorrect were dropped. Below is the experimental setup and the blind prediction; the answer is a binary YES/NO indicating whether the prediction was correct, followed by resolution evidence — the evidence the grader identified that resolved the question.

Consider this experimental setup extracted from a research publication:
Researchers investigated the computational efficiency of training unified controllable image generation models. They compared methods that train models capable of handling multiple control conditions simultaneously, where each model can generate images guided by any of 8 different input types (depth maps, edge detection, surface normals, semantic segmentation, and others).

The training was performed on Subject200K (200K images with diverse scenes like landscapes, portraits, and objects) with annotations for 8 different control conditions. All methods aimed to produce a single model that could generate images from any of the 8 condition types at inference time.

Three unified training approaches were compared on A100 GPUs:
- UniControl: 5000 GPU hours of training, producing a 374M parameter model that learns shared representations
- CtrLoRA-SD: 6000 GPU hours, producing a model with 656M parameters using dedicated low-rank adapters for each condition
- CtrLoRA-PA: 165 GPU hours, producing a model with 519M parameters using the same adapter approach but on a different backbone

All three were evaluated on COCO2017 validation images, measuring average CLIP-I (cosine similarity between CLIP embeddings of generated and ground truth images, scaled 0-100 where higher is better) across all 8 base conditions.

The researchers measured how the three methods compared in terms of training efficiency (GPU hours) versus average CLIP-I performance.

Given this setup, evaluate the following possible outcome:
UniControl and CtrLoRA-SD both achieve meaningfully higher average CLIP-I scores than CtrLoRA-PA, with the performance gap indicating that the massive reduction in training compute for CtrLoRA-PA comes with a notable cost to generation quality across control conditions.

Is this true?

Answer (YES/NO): NO